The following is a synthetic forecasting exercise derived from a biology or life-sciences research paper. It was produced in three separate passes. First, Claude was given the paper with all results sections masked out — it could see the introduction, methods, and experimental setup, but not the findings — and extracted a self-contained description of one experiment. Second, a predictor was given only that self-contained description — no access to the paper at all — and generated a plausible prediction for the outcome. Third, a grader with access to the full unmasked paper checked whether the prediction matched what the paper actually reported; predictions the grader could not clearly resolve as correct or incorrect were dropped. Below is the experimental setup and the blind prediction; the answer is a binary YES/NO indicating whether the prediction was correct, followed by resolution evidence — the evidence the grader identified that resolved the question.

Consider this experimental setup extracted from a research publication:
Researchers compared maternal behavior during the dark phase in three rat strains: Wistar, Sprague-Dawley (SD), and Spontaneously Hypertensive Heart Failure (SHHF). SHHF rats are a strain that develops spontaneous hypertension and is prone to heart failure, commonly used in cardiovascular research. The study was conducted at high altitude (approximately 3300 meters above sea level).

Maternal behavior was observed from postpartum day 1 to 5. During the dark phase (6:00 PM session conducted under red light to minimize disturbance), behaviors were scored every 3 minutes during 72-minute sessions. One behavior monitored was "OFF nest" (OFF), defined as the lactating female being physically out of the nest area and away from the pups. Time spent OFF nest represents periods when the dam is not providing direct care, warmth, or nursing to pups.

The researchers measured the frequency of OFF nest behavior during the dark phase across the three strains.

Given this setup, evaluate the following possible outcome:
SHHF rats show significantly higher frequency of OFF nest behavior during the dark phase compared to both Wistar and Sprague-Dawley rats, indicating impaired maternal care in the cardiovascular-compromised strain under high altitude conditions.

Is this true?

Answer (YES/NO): NO